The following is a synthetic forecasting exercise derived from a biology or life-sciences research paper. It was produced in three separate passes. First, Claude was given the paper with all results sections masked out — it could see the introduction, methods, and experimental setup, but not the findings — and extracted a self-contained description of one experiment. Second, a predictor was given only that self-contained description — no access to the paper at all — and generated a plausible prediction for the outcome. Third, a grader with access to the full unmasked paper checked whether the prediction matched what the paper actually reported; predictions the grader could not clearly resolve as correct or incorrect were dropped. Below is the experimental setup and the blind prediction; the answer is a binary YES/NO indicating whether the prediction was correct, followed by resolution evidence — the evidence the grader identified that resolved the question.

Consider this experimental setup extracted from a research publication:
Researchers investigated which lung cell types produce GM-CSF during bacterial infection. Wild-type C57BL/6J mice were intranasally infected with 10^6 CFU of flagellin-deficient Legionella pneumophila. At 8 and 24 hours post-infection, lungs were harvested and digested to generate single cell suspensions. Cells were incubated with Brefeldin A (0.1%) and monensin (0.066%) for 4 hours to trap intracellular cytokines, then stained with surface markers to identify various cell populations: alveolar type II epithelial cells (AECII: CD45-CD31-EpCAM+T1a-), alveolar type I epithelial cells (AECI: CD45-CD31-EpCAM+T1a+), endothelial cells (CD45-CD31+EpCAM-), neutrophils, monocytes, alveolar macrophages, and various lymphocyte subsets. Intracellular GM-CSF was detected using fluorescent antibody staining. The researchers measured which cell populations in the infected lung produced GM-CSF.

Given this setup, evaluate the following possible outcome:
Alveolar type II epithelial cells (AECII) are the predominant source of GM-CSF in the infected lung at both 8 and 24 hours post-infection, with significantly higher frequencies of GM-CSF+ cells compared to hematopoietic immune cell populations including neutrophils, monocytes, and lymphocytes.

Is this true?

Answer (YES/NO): NO